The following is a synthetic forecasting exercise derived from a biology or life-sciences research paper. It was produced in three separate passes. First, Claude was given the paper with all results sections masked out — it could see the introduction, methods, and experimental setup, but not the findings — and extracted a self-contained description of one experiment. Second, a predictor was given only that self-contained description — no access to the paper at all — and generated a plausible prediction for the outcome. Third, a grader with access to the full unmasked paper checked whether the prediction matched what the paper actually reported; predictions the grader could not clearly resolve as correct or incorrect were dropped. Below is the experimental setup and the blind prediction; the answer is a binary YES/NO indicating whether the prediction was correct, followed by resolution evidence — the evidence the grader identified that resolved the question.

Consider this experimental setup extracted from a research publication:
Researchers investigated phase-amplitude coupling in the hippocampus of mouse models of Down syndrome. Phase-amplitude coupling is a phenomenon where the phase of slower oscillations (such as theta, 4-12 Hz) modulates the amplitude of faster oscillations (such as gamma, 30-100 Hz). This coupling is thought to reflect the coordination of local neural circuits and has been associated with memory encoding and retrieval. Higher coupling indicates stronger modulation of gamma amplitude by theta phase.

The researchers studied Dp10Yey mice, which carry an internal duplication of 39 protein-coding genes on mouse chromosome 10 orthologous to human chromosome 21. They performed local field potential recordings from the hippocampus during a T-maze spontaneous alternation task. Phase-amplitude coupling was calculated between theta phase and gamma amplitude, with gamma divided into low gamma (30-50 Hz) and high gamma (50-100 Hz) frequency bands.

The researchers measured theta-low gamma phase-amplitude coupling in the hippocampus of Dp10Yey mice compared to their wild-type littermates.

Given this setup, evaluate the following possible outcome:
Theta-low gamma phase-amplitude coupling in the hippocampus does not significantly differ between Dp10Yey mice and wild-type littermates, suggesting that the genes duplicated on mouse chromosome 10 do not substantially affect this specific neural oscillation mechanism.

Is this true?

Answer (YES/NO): NO